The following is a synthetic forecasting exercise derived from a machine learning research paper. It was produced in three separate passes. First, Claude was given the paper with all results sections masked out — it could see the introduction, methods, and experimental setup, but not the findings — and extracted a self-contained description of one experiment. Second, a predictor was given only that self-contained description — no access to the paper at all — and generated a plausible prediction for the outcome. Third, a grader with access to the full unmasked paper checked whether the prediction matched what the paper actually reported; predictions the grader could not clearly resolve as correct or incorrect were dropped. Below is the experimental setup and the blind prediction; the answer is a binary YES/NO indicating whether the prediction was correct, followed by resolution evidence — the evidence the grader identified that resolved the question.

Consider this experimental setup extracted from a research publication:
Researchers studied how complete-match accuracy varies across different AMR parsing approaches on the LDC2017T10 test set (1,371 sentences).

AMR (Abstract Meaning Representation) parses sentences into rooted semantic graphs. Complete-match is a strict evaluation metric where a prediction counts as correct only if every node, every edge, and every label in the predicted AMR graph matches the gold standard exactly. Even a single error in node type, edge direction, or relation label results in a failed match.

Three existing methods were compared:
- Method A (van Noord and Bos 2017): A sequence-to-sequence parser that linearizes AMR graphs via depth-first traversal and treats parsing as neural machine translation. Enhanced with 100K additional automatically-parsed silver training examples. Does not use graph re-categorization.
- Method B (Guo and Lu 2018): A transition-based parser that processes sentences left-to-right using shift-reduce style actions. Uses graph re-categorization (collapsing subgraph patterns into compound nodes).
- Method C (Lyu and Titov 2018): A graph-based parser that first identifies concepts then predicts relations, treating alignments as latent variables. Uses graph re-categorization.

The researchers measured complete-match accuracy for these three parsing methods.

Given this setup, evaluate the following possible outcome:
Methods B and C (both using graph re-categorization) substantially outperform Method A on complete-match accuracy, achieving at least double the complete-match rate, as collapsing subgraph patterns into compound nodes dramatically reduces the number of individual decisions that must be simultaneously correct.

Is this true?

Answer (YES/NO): NO